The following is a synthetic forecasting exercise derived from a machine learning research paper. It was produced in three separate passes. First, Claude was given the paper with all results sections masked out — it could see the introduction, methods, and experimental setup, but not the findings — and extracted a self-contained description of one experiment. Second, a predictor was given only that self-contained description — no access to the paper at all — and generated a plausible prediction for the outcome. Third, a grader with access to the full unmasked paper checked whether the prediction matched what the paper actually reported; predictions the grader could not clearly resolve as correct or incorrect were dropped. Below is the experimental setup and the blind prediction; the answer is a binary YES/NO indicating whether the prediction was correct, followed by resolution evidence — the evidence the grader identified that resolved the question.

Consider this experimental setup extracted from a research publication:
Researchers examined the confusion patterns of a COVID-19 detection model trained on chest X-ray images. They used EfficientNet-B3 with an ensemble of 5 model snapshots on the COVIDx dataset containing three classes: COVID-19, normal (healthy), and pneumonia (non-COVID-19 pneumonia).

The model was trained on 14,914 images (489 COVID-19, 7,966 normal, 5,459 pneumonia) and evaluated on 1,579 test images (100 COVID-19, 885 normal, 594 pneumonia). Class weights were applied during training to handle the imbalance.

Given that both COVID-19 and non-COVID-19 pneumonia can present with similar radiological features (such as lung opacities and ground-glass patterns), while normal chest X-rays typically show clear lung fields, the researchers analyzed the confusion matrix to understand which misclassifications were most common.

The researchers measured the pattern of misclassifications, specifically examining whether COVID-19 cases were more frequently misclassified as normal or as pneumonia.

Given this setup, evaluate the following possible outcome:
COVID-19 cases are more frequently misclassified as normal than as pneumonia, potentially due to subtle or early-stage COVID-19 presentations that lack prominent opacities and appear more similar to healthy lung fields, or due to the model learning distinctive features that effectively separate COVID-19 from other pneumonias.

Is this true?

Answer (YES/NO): NO